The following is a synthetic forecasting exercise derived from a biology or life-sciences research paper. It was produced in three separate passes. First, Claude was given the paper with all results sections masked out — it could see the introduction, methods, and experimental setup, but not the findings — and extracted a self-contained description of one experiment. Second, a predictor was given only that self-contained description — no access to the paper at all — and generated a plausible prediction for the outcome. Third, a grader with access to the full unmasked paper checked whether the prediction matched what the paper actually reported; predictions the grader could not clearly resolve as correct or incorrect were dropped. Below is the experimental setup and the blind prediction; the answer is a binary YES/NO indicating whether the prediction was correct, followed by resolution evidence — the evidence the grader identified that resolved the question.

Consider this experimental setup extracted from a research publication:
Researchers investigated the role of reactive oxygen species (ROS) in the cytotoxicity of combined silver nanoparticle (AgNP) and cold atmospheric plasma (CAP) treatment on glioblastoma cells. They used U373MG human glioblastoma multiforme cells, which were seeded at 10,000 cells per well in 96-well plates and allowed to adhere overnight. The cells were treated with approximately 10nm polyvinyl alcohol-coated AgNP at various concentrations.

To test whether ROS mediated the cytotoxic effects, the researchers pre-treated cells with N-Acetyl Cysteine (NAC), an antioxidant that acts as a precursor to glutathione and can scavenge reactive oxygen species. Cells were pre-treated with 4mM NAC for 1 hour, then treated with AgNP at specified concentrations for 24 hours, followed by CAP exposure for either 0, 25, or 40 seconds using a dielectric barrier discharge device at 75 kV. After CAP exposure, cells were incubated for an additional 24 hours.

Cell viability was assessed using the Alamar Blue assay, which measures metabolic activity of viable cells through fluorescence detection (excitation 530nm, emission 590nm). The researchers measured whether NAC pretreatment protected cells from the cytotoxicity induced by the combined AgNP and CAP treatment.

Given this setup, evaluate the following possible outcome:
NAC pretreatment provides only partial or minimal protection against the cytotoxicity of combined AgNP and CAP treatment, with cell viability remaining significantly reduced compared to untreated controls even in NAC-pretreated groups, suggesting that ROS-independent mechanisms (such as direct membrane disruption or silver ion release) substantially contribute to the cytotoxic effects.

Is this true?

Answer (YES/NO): NO